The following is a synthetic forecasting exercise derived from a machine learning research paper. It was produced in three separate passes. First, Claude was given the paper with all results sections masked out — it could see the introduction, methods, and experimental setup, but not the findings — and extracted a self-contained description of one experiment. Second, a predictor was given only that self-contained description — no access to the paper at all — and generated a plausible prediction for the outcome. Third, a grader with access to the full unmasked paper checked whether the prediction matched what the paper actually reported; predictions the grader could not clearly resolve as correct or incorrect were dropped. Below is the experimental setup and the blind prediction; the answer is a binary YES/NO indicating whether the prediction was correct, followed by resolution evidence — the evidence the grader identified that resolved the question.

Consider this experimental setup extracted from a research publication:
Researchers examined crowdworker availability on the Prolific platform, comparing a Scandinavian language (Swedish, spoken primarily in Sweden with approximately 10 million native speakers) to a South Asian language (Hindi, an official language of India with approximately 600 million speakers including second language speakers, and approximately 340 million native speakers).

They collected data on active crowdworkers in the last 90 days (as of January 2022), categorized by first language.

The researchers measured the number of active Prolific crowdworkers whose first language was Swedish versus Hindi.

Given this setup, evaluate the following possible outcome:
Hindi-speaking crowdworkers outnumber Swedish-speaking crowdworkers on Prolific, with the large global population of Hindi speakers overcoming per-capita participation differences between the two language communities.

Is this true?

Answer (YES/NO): NO